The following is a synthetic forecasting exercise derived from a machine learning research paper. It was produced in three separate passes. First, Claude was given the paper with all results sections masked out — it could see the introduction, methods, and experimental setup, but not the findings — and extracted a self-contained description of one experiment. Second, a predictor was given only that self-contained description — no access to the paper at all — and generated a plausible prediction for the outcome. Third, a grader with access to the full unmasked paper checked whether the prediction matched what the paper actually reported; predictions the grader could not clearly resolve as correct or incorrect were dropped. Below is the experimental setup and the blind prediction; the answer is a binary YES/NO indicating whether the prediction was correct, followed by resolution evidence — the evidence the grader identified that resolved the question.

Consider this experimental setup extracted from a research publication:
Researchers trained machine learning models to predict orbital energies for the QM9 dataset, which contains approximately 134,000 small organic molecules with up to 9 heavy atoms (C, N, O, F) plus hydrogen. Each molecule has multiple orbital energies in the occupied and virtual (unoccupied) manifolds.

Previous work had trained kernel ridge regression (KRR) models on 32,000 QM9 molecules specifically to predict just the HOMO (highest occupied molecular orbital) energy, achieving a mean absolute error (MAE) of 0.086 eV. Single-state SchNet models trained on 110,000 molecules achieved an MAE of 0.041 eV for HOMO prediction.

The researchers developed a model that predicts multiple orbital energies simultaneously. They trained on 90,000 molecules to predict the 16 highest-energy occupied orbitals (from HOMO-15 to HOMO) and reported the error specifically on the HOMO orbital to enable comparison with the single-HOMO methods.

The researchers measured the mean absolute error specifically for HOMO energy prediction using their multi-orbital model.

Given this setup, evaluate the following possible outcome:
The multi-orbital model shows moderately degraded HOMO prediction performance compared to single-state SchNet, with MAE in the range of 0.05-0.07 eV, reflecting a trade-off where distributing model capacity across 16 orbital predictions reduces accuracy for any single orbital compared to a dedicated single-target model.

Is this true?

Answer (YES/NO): NO